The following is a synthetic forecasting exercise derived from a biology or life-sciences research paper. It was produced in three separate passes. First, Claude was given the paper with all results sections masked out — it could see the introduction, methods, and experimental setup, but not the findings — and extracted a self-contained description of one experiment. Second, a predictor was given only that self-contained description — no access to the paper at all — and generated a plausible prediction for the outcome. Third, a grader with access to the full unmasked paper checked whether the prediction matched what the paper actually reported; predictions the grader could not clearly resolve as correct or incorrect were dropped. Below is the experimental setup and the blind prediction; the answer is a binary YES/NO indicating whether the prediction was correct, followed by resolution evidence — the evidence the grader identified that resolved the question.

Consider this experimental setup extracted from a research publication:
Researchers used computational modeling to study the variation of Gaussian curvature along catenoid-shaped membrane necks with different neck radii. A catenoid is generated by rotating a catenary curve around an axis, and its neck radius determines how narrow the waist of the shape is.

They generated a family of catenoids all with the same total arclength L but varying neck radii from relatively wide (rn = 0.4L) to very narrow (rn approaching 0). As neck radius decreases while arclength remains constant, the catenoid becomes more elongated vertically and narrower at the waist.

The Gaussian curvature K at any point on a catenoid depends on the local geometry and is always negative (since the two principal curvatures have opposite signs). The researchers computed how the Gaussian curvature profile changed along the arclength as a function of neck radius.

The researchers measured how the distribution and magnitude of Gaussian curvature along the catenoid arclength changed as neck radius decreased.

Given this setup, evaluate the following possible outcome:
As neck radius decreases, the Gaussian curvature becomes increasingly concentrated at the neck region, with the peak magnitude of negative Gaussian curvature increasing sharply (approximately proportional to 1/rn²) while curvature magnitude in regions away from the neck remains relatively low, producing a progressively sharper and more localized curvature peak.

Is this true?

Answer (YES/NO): YES